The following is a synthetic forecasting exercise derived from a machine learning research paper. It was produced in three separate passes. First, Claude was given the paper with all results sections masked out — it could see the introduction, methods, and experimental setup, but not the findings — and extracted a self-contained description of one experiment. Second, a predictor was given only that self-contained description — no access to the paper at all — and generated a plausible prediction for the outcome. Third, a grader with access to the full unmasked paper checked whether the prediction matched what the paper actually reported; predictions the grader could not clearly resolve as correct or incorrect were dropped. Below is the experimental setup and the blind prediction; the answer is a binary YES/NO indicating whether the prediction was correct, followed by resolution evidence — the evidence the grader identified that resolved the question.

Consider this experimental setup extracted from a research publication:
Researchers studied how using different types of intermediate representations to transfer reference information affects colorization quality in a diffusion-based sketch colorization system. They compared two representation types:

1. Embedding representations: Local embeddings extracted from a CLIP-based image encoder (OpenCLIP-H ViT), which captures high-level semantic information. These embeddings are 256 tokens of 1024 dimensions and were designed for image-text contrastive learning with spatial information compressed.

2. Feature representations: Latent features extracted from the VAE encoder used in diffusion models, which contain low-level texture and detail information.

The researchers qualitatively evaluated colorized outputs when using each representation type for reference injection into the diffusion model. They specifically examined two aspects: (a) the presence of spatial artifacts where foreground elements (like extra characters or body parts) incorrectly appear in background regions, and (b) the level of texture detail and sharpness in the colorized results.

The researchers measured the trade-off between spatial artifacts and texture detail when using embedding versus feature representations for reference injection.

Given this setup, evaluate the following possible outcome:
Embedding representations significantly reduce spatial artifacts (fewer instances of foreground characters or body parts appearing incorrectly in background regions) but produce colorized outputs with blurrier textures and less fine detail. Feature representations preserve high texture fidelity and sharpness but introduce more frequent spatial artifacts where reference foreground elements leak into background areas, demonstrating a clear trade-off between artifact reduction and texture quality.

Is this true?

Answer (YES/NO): YES